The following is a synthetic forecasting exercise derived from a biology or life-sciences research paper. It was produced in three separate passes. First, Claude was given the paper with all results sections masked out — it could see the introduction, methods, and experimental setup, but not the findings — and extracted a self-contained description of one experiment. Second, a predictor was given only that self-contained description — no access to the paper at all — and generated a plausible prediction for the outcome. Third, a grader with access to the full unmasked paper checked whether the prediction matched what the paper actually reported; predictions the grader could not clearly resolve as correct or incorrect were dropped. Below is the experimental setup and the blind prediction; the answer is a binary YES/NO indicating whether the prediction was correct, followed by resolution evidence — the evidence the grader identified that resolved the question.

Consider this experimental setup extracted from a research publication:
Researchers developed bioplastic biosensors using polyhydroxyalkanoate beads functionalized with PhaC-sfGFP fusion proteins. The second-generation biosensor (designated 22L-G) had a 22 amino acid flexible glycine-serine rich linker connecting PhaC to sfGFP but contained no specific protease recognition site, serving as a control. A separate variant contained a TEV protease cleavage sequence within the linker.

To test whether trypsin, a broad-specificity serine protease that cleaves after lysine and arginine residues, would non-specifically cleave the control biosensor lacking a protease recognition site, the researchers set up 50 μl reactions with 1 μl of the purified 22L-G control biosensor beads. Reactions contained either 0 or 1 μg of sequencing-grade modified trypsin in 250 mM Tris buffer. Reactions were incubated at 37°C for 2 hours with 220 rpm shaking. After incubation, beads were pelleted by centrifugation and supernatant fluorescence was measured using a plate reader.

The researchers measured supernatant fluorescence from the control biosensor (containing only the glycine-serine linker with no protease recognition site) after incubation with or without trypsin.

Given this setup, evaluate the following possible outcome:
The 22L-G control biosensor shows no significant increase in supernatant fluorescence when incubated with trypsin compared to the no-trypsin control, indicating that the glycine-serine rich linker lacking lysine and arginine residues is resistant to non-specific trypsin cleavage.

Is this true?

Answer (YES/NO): NO